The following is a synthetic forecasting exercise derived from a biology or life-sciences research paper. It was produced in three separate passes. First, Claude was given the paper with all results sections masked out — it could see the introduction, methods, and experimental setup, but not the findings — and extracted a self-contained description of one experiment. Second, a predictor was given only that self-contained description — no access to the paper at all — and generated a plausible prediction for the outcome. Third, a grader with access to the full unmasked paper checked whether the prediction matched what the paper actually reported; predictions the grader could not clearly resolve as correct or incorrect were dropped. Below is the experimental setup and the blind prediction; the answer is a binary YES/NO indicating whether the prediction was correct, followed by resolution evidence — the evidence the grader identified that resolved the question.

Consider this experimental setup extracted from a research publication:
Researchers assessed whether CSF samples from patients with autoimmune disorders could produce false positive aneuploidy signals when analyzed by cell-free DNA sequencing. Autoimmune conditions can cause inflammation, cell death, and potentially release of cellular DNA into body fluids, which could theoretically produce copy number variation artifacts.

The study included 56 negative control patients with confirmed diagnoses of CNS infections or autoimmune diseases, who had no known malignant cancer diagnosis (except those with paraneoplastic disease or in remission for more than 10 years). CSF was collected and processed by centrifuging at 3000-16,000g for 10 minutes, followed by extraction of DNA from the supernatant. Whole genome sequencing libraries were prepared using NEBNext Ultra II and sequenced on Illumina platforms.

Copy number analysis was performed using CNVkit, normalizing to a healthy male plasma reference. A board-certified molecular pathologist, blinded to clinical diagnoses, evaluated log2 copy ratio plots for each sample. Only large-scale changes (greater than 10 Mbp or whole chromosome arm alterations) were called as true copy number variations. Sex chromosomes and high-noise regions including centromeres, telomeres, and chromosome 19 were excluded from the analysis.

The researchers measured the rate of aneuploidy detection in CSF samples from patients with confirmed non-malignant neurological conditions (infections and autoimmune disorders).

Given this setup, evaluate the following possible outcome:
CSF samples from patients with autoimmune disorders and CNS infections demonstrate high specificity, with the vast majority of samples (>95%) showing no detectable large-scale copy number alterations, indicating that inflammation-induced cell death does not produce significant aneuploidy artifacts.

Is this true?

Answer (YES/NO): YES